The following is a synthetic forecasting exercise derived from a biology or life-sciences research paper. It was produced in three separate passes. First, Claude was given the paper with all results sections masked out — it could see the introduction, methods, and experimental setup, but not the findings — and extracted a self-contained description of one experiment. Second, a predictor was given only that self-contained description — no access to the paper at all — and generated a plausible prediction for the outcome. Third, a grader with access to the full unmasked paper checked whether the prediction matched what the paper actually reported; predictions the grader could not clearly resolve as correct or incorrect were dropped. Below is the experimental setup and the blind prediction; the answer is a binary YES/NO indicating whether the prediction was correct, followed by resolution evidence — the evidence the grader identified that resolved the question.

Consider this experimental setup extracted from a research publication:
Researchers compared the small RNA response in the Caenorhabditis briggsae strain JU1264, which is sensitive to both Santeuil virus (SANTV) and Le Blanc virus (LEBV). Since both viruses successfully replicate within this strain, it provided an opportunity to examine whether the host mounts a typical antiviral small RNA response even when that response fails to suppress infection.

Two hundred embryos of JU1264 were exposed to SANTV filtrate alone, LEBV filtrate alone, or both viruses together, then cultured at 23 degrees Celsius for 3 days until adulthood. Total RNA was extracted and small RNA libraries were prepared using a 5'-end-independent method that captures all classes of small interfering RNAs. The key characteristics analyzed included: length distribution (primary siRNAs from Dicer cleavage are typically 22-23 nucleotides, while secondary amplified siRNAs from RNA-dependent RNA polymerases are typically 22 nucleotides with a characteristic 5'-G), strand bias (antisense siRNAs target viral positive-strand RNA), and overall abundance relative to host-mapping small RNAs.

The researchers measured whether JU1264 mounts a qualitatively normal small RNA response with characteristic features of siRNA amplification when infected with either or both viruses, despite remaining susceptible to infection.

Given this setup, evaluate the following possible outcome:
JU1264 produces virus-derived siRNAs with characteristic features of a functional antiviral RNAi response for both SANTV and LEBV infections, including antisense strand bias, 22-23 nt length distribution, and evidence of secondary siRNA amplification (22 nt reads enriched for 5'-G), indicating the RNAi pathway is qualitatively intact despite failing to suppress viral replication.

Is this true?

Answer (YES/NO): YES